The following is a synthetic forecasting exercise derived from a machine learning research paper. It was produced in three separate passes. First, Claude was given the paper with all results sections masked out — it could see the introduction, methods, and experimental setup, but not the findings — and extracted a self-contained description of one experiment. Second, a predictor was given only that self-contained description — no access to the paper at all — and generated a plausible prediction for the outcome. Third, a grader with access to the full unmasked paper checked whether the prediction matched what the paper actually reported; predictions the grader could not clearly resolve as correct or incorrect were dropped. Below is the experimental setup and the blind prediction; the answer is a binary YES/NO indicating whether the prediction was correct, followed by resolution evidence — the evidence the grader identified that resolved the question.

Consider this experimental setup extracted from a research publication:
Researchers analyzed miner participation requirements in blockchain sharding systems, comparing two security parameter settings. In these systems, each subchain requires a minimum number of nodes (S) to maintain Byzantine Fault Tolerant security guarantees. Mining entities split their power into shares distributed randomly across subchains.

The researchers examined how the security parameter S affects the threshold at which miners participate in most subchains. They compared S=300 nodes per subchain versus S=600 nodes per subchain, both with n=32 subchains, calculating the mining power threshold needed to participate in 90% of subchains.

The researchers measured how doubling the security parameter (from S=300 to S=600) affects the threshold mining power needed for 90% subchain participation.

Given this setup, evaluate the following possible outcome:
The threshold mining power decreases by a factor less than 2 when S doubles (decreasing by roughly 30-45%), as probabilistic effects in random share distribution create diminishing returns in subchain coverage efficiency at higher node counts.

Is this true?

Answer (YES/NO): NO